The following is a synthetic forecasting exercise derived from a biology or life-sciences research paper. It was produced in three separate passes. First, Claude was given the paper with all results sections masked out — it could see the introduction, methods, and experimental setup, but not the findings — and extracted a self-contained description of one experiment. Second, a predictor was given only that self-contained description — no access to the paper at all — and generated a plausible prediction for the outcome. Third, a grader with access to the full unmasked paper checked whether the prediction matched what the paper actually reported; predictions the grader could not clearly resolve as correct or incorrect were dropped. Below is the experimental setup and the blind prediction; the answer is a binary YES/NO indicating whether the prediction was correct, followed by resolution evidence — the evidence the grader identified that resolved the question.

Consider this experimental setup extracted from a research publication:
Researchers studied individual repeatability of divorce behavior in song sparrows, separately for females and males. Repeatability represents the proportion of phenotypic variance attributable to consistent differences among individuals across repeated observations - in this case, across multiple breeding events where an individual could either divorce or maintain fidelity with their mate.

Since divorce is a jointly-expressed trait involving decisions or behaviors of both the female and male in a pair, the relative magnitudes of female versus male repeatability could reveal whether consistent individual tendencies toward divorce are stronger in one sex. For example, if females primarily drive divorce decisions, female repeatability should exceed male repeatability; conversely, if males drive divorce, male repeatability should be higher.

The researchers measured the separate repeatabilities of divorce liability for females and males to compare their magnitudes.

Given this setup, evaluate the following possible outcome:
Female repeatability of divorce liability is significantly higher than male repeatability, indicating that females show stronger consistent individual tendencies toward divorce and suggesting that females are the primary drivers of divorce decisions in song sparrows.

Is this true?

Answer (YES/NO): YES